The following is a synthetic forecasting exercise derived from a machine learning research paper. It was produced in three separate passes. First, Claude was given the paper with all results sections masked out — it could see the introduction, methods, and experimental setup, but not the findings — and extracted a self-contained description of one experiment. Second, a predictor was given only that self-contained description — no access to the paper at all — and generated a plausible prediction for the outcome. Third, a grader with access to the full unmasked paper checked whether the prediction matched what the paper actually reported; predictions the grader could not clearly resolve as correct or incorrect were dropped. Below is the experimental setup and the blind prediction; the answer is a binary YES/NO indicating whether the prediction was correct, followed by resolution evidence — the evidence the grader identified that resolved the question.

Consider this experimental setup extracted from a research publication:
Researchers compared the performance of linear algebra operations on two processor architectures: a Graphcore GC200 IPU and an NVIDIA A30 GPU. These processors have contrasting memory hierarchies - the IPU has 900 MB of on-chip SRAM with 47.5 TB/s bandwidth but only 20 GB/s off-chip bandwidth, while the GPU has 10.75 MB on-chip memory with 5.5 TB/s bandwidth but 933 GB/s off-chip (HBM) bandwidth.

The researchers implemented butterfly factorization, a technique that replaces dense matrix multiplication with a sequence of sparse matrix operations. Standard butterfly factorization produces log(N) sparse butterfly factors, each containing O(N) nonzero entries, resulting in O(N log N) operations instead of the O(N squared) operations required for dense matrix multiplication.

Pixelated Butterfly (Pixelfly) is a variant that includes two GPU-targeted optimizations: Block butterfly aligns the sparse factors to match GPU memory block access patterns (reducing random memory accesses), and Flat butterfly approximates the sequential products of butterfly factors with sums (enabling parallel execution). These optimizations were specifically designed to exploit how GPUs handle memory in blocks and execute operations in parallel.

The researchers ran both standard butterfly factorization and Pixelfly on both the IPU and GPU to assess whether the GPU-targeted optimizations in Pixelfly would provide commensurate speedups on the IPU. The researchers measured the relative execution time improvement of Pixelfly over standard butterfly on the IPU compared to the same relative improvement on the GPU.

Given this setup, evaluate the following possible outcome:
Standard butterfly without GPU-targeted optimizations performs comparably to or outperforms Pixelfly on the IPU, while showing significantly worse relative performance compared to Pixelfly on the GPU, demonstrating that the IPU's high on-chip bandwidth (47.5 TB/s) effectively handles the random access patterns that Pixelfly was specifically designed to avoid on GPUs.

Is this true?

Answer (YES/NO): YES